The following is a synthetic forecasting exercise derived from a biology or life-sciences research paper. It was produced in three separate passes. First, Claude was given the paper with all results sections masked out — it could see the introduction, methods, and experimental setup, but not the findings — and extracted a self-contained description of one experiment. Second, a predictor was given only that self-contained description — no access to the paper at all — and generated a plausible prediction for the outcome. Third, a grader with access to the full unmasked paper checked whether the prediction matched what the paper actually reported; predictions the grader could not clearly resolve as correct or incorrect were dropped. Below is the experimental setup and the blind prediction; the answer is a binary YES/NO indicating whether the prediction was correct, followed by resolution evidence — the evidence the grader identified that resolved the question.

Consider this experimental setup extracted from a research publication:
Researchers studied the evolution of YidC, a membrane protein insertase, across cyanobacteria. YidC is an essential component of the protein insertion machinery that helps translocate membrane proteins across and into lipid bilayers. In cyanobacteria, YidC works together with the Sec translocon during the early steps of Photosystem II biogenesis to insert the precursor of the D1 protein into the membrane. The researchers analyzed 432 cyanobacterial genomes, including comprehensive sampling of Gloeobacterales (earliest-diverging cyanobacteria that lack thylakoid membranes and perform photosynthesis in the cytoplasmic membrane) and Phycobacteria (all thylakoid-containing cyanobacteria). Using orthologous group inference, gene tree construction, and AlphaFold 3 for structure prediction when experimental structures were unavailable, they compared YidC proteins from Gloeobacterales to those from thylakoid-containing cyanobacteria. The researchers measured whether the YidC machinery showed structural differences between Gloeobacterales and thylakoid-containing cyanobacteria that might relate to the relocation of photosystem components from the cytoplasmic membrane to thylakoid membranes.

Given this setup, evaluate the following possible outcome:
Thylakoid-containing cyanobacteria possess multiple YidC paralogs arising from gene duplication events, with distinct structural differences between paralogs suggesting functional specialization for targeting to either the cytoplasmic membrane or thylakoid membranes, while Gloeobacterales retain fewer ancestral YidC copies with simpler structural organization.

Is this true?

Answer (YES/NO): NO